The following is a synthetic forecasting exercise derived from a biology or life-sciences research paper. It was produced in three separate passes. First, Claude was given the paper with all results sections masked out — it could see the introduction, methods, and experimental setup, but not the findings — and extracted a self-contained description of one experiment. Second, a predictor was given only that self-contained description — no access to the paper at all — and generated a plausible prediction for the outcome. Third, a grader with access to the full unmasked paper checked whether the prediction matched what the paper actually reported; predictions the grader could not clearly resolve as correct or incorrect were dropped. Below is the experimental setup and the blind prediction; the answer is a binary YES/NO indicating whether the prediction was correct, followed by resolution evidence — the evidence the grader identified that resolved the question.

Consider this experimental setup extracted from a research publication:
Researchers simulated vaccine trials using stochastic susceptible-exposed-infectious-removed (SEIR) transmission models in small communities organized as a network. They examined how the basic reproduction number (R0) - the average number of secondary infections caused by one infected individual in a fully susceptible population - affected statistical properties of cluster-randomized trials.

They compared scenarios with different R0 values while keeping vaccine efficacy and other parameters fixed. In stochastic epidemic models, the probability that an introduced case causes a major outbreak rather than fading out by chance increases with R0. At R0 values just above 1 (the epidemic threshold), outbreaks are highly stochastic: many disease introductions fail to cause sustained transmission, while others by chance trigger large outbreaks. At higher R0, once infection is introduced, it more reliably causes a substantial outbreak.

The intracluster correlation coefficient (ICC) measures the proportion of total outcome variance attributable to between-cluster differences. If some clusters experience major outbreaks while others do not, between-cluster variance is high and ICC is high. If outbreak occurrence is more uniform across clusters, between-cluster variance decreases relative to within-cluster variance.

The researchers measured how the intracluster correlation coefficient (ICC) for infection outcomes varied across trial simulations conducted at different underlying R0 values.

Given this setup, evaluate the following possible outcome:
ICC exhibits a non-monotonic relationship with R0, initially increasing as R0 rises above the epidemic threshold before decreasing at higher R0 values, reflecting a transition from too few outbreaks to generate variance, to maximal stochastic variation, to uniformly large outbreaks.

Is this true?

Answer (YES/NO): NO